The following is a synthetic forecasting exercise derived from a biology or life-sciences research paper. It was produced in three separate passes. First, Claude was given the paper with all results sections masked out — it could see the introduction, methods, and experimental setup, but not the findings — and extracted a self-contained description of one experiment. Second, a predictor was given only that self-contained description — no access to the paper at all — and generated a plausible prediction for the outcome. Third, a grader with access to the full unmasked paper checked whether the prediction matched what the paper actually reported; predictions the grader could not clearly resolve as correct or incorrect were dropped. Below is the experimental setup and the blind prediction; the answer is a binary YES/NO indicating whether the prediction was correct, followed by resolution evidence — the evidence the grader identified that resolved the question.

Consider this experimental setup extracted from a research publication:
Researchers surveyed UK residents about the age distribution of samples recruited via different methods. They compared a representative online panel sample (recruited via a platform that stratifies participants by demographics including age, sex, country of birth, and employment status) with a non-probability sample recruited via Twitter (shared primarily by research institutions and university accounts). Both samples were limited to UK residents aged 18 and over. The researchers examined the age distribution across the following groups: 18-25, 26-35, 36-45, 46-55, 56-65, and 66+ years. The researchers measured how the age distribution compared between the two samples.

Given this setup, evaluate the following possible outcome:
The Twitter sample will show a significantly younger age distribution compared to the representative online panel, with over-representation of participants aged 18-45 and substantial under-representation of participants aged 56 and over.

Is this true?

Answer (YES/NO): NO